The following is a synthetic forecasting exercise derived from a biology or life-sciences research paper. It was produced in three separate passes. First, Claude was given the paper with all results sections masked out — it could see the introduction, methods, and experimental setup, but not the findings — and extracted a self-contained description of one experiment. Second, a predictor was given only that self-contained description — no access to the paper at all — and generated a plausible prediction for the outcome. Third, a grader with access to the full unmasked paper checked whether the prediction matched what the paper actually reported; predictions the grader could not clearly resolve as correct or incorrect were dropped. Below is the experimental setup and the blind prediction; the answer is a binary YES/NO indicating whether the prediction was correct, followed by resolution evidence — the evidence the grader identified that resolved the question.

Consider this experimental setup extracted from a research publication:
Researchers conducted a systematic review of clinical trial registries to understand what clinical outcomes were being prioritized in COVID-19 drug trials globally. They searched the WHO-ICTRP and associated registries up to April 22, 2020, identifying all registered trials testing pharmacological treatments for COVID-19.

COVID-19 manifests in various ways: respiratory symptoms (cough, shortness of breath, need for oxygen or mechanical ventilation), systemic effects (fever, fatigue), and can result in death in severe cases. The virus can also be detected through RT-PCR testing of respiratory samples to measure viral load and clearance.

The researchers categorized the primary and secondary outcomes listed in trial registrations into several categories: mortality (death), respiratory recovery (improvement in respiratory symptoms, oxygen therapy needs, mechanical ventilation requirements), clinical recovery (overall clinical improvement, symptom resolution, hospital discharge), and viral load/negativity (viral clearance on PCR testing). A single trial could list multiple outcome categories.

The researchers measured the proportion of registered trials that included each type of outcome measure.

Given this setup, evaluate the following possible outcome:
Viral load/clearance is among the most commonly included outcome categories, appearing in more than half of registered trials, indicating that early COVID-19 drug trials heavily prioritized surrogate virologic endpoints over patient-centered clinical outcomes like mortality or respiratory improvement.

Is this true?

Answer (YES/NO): NO